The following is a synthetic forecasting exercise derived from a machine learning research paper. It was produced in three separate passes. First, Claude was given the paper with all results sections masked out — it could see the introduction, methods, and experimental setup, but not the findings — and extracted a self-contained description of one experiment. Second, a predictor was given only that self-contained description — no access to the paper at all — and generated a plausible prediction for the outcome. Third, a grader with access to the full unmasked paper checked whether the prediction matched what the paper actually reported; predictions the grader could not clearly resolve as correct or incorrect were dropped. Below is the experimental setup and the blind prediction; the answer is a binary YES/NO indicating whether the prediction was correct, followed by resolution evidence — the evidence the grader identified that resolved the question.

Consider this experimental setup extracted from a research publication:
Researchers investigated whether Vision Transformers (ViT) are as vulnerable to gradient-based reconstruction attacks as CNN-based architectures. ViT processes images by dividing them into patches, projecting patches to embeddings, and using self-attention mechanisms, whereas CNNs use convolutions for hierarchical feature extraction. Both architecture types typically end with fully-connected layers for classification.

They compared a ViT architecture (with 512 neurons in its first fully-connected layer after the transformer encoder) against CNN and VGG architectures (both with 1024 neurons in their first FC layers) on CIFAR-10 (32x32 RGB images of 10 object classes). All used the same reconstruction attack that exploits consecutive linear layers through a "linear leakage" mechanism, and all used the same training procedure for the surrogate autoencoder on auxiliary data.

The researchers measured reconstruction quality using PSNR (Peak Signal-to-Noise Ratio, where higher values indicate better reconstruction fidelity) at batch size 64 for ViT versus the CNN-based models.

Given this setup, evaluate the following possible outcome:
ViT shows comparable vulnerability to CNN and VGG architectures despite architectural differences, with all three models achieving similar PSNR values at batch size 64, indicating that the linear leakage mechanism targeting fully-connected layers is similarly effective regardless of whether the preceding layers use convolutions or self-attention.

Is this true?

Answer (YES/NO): NO